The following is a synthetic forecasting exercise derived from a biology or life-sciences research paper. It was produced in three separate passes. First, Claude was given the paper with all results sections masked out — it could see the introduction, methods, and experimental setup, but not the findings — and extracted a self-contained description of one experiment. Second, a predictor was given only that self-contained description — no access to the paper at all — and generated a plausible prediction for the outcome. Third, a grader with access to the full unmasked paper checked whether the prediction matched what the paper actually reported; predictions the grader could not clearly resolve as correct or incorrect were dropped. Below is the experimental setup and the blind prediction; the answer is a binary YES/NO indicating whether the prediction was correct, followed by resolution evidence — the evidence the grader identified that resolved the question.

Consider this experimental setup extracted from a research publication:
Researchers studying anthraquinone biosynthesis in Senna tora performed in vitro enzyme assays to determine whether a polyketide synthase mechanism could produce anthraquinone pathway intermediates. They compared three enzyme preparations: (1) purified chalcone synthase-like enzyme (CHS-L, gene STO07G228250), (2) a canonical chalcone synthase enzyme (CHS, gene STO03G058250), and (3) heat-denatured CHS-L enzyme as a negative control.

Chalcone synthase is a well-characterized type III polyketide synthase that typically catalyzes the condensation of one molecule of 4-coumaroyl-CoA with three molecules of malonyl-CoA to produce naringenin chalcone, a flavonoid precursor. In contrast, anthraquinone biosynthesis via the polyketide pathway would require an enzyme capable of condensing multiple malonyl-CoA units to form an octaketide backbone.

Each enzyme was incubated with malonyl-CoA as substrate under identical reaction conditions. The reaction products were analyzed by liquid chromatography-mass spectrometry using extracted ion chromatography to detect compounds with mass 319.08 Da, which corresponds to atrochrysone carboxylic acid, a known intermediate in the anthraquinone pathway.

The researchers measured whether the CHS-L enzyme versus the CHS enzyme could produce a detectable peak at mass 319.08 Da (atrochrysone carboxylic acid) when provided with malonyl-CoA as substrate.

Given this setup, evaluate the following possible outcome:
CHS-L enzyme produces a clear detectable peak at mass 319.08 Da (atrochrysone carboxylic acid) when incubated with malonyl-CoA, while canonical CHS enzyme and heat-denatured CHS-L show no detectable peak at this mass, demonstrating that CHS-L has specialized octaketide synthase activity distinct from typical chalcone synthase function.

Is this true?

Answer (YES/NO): YES